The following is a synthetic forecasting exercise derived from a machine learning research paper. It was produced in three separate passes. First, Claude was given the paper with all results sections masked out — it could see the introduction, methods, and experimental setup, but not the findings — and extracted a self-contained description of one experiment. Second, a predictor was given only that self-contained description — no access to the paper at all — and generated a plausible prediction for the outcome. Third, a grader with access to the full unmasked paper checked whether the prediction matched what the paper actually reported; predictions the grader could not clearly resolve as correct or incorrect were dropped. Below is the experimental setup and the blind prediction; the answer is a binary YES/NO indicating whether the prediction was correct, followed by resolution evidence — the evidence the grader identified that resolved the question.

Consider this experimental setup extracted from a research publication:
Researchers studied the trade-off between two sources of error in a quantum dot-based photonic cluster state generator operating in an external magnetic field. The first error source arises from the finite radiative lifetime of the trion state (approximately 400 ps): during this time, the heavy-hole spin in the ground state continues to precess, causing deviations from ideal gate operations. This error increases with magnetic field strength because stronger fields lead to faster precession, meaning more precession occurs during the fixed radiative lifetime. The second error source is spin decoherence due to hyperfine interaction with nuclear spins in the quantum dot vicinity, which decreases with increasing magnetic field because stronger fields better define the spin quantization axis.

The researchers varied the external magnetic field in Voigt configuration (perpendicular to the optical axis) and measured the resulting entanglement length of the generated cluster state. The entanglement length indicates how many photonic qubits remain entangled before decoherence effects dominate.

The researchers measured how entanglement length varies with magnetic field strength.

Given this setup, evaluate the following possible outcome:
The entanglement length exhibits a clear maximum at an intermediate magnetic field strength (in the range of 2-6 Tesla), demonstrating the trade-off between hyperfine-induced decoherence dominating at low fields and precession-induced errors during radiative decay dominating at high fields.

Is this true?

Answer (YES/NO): NO